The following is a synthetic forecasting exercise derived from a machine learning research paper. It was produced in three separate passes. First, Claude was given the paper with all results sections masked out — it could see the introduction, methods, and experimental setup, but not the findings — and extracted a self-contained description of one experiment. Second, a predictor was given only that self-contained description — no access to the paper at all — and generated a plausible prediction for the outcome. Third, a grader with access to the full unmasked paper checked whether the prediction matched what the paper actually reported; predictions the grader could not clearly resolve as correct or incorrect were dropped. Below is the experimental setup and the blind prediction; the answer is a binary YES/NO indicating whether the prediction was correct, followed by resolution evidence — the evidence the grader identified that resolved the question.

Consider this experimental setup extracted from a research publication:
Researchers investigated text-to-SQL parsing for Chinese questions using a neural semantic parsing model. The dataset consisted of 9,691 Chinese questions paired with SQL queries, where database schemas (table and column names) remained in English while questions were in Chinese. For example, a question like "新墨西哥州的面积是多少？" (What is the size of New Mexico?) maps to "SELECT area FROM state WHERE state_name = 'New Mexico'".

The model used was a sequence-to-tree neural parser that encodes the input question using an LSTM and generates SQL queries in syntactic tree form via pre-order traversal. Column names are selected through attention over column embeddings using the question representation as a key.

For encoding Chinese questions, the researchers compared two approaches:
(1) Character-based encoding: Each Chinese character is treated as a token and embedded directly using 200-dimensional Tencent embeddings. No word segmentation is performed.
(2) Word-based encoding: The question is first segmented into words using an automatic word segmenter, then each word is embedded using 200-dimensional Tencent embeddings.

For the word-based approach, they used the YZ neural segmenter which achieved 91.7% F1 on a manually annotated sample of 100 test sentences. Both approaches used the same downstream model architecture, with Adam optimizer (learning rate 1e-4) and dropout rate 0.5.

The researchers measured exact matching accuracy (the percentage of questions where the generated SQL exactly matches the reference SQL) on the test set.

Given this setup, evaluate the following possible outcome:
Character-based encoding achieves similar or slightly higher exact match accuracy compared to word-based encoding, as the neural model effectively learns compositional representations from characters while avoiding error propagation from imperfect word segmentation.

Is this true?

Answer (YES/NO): YES